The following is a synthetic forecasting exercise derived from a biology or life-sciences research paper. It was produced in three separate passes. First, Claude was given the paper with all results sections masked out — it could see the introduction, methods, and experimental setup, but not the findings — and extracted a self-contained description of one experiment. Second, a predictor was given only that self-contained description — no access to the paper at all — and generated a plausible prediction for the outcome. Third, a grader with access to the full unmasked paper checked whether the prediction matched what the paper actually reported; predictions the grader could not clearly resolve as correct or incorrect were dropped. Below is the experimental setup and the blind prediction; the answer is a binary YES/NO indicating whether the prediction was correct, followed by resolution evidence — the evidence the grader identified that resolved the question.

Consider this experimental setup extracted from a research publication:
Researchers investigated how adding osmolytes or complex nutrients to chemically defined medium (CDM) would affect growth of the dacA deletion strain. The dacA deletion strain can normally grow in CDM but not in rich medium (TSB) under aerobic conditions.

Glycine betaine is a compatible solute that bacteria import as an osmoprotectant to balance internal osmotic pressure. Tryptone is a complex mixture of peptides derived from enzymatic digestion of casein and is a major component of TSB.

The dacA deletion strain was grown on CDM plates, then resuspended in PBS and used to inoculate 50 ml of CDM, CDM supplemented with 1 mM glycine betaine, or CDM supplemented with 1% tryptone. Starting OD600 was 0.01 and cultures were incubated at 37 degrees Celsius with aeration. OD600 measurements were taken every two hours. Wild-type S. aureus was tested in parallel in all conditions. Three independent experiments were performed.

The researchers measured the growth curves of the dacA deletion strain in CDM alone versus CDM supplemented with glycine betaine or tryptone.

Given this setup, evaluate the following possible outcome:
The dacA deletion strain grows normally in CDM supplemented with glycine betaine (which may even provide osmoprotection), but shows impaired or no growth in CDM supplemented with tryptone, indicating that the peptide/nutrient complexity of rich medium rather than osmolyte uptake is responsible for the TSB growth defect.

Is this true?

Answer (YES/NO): NO